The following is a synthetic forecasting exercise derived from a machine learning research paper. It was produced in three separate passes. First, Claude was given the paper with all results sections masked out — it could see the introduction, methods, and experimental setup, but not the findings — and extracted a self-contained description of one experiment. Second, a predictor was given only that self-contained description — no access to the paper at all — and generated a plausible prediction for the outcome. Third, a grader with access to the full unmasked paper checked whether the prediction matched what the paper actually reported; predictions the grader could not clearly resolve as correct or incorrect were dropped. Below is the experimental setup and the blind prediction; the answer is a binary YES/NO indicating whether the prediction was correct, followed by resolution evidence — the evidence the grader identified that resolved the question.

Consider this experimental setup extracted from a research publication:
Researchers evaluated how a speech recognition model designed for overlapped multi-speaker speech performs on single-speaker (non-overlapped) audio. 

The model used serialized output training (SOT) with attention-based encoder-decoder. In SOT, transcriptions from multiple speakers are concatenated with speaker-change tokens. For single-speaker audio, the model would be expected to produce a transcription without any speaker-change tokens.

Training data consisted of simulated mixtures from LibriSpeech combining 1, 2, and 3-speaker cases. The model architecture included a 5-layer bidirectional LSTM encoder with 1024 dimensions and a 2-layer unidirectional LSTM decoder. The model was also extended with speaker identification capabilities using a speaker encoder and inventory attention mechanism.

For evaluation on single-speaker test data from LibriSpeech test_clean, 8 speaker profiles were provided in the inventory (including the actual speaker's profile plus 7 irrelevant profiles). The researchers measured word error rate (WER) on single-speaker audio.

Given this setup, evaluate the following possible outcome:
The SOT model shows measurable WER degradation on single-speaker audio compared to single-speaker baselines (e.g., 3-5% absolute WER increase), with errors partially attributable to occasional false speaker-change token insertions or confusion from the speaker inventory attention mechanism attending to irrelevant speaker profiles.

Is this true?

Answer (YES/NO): NO